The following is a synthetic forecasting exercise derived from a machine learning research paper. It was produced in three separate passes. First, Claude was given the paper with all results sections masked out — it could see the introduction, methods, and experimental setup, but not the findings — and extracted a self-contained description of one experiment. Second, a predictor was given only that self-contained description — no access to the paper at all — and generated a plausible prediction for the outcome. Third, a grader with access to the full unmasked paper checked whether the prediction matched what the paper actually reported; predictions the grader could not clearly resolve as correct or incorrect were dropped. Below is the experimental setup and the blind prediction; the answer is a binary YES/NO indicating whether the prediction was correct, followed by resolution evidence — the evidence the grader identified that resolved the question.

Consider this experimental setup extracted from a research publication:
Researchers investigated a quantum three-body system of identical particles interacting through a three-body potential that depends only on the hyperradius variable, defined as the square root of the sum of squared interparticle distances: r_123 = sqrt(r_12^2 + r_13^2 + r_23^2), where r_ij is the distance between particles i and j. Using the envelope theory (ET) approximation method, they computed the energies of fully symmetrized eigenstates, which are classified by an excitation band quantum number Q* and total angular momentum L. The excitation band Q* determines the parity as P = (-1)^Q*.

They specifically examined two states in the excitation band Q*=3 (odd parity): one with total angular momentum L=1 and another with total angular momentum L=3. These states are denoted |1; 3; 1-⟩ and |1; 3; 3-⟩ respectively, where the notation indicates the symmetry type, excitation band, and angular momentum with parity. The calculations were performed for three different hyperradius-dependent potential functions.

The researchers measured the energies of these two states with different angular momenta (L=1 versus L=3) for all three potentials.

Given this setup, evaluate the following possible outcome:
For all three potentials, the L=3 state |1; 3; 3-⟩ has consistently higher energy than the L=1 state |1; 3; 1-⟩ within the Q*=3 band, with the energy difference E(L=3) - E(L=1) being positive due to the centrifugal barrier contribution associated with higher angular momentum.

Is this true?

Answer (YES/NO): NO